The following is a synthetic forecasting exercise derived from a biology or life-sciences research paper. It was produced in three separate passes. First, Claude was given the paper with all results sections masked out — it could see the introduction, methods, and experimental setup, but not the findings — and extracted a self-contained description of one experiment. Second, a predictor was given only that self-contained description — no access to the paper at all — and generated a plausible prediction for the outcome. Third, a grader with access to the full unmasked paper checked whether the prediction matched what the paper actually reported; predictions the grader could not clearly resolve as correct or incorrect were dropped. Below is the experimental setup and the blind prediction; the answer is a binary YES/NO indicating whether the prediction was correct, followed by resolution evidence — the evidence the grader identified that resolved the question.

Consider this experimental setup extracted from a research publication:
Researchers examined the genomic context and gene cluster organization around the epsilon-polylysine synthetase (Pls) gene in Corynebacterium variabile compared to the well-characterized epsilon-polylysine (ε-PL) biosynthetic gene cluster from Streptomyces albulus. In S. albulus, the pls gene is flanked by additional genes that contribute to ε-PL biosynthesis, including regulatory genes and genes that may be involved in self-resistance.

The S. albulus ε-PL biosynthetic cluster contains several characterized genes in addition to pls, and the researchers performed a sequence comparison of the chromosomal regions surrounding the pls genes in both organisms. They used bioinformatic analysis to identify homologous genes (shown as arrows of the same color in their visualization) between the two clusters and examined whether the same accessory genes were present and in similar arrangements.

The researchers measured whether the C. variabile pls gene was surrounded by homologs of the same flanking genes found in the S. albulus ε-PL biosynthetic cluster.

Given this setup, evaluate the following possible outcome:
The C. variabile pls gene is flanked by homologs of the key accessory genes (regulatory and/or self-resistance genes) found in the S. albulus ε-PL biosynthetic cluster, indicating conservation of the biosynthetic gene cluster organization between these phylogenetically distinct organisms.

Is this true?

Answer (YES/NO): YES